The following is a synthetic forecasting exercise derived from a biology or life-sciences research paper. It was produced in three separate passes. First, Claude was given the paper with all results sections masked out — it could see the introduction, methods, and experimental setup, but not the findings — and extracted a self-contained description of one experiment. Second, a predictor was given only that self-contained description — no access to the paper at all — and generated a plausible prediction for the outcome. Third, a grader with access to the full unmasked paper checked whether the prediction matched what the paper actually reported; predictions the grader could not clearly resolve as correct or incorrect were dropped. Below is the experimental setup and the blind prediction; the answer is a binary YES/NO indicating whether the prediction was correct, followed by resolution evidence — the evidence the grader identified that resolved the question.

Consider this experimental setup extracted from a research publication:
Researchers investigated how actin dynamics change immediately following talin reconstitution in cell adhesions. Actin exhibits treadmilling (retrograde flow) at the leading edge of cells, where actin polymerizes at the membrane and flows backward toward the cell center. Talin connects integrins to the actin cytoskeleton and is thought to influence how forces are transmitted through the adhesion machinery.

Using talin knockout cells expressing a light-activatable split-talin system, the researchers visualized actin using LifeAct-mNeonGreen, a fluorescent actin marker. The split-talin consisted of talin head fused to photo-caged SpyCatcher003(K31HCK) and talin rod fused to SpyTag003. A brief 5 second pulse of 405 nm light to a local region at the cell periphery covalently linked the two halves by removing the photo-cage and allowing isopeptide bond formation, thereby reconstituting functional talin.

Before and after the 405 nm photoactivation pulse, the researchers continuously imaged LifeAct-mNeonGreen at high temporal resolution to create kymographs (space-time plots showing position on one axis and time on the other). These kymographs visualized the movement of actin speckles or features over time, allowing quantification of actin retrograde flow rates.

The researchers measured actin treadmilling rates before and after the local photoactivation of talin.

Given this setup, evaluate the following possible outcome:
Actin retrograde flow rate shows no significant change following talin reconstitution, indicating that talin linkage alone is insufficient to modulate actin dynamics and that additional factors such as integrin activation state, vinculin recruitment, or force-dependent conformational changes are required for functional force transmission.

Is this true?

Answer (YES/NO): NO